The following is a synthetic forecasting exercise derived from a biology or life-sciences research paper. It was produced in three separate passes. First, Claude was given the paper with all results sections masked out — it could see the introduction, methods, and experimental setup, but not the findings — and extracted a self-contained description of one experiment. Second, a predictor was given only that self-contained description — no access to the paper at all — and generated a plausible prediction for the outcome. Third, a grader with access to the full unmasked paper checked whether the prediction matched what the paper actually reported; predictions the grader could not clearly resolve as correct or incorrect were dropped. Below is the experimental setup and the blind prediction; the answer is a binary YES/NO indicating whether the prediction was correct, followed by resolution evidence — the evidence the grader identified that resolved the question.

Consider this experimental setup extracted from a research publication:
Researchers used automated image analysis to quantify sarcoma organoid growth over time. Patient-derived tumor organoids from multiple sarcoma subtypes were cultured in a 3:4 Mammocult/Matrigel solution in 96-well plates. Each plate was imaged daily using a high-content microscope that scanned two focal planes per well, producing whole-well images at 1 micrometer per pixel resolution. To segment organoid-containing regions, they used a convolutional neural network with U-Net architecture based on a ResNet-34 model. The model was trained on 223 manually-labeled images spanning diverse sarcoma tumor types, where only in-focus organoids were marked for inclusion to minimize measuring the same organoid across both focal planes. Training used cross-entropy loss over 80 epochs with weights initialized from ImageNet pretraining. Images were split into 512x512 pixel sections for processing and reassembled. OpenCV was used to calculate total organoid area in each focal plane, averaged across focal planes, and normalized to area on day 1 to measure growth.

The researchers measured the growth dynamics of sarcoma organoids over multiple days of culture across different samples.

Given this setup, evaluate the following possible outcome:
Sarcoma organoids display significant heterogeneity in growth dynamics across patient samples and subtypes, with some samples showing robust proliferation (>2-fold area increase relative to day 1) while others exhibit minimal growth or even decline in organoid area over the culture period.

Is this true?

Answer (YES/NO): NO